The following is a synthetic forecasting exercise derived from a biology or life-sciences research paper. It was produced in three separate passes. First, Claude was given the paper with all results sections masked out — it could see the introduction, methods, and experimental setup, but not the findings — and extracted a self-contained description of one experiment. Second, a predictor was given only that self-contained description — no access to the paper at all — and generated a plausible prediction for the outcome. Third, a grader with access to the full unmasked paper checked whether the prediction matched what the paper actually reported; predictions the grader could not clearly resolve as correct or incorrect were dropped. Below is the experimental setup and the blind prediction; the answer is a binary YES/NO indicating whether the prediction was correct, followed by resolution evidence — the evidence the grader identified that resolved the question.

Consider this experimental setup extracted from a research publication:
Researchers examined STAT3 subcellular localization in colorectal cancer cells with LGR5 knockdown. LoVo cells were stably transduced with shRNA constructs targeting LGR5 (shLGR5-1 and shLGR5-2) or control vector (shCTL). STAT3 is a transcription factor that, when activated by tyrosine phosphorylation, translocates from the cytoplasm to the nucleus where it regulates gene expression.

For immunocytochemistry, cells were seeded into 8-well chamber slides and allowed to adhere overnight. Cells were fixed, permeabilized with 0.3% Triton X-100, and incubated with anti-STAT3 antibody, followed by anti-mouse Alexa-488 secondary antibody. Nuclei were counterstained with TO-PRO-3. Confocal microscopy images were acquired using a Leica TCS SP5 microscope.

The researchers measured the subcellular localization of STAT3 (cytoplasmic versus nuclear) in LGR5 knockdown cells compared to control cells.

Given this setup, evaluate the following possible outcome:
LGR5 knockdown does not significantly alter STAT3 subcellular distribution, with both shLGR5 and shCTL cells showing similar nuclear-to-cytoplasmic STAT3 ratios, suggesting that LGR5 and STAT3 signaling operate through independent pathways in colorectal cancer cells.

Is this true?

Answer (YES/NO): NO